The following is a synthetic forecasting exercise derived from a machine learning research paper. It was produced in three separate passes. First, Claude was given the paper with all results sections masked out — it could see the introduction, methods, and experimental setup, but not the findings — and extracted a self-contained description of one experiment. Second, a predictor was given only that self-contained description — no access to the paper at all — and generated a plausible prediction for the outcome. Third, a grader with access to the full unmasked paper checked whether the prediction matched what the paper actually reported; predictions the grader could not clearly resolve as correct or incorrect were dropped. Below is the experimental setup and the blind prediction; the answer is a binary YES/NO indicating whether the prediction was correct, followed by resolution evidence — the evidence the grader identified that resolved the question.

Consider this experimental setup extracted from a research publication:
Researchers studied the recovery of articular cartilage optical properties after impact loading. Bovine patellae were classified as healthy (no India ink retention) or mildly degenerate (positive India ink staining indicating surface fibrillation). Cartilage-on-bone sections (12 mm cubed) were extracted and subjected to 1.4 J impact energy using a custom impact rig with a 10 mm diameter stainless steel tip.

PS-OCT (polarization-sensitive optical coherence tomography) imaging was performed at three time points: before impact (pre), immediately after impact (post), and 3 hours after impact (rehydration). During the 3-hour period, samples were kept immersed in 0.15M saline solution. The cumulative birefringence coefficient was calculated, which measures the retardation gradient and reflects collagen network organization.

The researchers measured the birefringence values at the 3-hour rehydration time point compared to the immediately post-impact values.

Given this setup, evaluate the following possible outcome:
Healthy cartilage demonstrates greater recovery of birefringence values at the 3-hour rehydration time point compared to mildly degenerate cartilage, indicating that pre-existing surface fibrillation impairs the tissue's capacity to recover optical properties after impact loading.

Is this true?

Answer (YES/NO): NO